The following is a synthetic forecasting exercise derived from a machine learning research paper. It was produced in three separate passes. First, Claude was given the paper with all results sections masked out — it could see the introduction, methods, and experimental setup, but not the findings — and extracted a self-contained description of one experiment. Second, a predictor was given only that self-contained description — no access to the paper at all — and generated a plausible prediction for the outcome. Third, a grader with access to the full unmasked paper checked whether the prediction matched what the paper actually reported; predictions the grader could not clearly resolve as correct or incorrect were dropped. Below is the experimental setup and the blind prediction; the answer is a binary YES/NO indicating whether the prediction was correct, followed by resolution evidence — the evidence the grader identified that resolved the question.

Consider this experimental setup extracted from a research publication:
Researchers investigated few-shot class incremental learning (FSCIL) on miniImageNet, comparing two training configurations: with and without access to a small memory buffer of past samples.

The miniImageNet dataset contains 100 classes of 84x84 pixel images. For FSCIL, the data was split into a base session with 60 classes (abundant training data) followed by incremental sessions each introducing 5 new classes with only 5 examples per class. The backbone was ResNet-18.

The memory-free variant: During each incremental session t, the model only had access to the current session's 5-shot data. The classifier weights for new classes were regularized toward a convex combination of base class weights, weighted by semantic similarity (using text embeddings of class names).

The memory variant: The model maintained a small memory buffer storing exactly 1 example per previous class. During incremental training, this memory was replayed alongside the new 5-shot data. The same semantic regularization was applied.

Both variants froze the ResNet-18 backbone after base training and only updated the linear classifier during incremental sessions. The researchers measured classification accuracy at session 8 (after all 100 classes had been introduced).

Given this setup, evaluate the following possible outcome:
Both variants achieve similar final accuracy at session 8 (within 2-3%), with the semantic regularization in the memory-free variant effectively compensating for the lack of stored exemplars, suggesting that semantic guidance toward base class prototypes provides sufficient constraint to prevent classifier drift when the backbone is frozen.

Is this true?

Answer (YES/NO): YES